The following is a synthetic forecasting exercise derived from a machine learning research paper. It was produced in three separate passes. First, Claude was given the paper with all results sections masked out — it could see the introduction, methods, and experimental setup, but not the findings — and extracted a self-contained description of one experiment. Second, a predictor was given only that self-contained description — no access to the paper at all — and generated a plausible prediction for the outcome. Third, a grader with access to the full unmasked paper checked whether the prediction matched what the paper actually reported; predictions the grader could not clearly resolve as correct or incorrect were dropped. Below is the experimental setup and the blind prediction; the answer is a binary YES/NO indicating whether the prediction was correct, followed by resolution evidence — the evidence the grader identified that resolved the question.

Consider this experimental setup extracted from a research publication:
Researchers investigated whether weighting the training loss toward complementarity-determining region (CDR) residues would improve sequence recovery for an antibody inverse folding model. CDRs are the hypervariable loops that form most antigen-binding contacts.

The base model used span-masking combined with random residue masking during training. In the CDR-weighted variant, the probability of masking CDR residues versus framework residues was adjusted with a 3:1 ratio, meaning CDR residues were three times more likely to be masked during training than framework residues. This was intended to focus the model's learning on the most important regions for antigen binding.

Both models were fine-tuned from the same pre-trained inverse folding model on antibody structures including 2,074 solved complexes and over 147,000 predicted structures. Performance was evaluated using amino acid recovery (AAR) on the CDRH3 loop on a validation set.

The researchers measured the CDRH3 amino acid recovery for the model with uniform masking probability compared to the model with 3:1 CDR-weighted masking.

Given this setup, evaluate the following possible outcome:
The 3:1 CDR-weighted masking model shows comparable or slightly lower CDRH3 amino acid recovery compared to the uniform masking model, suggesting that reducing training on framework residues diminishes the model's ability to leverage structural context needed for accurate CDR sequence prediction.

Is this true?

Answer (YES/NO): NO